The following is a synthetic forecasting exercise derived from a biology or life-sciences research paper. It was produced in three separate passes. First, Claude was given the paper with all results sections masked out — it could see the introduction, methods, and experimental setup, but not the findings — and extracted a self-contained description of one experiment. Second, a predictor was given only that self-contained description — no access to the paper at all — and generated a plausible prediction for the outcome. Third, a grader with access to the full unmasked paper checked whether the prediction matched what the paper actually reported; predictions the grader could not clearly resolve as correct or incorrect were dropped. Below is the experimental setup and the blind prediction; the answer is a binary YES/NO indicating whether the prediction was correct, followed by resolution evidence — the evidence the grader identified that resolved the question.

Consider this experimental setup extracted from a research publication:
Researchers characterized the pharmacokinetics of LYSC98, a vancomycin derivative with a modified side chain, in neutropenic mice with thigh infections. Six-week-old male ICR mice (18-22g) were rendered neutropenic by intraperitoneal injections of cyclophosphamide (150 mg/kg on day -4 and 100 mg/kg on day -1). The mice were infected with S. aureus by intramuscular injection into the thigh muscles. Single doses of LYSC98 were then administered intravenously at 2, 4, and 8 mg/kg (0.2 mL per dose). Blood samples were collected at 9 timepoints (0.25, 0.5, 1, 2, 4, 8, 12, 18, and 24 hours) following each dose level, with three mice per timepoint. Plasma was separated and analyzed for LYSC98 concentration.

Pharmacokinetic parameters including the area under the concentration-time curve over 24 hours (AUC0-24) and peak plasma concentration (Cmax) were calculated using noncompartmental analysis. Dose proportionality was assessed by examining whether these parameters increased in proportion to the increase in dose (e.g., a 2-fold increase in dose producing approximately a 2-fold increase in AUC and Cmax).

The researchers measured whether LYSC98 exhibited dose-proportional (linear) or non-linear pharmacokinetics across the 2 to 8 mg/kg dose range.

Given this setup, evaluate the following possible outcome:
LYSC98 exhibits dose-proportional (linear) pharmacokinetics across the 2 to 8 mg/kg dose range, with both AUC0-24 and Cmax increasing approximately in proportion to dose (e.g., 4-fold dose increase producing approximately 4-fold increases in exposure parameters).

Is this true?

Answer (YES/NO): NO